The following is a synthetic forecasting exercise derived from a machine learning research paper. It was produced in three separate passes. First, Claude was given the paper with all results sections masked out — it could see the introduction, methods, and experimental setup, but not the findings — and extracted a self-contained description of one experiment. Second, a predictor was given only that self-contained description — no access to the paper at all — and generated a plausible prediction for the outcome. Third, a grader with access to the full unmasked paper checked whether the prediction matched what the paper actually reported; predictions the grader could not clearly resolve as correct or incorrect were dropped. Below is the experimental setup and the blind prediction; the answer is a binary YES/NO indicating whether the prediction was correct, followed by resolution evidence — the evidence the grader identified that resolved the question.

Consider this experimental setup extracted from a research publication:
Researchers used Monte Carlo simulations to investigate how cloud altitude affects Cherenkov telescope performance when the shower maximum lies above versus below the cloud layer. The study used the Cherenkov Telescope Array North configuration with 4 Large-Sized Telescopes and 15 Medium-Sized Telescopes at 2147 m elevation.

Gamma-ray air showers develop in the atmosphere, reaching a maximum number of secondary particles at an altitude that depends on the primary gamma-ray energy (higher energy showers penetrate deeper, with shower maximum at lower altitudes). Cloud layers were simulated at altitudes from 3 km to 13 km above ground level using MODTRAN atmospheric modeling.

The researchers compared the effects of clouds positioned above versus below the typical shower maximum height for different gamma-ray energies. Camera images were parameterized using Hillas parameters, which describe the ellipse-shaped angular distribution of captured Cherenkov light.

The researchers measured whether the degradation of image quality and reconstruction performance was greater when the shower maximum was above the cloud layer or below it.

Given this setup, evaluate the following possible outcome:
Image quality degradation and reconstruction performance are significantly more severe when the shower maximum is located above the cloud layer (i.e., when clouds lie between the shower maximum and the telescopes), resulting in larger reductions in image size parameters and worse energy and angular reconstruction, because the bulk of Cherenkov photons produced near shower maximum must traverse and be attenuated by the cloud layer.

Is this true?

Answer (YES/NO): YES